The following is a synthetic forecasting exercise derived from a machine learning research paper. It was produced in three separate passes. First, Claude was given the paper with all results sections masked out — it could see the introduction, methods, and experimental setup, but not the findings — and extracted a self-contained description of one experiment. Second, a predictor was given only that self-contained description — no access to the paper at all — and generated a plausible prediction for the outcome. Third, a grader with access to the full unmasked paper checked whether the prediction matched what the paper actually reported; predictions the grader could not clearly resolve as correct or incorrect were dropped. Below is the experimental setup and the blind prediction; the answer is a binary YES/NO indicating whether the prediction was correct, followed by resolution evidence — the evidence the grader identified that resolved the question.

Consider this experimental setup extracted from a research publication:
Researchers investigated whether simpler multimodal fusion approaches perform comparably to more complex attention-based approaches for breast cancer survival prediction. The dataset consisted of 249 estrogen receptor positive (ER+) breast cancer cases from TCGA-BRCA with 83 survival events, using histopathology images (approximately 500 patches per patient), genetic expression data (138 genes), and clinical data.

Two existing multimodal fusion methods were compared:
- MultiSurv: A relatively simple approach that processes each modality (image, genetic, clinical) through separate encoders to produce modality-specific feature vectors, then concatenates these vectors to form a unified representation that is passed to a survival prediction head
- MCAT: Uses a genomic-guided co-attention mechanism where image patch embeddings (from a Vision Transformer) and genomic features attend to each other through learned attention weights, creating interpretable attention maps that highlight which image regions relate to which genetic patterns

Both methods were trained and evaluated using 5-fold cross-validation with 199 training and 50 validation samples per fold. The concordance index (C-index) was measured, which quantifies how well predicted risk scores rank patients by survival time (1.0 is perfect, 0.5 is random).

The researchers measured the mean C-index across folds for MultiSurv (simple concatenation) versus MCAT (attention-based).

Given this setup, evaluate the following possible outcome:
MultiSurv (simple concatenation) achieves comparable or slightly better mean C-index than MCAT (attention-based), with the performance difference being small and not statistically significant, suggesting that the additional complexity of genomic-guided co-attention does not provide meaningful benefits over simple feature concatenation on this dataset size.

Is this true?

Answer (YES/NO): NO